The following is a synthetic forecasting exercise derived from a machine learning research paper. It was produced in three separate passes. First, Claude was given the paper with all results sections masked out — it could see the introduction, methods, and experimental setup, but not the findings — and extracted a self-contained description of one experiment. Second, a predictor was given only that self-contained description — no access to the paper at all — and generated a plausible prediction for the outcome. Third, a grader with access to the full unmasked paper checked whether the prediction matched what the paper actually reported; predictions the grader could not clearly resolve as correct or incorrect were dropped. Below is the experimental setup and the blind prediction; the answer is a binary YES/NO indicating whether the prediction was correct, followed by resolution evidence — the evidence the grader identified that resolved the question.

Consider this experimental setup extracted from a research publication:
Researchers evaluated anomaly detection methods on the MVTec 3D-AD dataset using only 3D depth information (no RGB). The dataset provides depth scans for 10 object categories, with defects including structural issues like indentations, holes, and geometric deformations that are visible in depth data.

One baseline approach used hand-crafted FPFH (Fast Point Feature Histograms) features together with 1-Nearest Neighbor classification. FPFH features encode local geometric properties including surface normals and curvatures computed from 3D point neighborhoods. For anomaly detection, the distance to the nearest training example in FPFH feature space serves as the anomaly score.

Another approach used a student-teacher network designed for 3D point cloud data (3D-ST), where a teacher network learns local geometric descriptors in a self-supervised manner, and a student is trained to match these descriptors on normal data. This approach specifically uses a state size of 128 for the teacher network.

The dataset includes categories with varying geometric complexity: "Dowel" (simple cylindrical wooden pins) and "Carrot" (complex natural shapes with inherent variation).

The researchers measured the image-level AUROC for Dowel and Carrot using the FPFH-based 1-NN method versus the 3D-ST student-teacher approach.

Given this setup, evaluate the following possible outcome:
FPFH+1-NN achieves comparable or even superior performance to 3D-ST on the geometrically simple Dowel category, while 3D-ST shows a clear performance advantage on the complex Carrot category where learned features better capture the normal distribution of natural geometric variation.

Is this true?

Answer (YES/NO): NO